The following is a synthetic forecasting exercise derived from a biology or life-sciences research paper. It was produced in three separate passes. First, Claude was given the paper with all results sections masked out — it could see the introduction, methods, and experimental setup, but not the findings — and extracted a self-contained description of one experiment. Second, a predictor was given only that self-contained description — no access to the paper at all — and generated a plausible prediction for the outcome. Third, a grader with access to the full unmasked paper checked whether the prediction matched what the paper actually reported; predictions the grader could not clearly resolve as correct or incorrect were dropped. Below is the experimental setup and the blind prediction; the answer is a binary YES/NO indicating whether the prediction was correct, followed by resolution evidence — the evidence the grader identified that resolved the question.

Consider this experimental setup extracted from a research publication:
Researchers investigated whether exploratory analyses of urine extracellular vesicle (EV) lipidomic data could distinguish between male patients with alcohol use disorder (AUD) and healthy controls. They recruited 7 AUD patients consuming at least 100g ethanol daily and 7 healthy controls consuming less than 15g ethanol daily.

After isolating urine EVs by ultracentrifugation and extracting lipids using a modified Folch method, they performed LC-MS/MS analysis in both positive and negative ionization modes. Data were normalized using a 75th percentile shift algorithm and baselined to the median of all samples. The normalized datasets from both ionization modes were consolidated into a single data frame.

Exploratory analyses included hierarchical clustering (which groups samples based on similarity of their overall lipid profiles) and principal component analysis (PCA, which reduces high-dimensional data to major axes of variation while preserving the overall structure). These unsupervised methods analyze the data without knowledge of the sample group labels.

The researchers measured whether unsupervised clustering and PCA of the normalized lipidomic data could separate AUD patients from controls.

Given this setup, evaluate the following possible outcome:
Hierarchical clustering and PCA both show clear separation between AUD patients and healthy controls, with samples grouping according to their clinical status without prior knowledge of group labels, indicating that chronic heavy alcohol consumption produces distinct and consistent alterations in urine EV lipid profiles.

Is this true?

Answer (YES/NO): YES